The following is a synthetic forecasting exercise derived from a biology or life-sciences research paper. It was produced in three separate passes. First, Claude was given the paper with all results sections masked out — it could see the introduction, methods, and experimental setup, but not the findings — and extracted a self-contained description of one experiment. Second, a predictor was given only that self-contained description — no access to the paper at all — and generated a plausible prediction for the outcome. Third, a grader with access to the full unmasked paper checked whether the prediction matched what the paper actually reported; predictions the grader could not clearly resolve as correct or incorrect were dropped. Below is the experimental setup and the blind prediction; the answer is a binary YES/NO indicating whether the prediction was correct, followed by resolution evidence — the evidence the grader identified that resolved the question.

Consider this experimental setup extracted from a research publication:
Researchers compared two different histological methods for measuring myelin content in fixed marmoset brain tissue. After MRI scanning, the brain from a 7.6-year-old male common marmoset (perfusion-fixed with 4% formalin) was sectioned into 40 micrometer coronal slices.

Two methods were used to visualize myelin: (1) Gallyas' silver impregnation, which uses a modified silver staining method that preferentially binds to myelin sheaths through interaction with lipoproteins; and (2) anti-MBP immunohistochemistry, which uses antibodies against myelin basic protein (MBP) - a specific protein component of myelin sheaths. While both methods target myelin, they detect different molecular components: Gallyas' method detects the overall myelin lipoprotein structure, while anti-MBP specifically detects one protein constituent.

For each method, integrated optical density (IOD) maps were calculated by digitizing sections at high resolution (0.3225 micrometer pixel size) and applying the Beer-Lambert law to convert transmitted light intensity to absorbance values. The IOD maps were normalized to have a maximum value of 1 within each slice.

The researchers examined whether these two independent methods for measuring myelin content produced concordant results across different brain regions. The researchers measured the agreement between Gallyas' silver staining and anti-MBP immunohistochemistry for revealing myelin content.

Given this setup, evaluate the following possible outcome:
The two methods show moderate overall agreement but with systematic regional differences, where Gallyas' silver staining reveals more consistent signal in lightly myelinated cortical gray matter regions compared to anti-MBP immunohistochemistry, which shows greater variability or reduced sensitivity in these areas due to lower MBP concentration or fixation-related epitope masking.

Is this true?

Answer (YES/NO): NO